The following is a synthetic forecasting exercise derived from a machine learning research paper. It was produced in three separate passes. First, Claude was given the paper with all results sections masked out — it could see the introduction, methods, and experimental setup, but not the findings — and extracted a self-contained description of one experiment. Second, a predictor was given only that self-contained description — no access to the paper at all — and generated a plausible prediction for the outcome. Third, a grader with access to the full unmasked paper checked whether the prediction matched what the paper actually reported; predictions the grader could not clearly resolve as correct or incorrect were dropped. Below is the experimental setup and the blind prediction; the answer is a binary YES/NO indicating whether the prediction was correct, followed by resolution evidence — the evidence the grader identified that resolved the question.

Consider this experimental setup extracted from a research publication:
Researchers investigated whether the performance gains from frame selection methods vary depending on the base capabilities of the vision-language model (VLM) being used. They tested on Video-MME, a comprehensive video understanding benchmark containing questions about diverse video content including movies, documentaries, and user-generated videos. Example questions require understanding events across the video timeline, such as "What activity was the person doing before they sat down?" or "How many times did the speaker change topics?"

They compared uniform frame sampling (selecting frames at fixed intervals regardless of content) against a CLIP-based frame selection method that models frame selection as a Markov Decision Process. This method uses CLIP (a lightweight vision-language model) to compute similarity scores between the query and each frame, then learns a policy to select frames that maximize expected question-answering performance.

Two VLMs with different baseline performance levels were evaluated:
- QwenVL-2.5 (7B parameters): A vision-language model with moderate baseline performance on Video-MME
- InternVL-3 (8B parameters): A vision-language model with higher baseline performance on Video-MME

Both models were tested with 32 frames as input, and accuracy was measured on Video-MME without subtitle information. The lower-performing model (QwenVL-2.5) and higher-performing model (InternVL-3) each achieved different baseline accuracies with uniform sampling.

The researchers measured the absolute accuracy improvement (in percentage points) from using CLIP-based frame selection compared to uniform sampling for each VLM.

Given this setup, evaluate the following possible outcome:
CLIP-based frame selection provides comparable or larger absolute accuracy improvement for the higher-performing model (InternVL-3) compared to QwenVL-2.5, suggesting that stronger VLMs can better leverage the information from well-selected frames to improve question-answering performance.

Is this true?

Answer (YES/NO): NO